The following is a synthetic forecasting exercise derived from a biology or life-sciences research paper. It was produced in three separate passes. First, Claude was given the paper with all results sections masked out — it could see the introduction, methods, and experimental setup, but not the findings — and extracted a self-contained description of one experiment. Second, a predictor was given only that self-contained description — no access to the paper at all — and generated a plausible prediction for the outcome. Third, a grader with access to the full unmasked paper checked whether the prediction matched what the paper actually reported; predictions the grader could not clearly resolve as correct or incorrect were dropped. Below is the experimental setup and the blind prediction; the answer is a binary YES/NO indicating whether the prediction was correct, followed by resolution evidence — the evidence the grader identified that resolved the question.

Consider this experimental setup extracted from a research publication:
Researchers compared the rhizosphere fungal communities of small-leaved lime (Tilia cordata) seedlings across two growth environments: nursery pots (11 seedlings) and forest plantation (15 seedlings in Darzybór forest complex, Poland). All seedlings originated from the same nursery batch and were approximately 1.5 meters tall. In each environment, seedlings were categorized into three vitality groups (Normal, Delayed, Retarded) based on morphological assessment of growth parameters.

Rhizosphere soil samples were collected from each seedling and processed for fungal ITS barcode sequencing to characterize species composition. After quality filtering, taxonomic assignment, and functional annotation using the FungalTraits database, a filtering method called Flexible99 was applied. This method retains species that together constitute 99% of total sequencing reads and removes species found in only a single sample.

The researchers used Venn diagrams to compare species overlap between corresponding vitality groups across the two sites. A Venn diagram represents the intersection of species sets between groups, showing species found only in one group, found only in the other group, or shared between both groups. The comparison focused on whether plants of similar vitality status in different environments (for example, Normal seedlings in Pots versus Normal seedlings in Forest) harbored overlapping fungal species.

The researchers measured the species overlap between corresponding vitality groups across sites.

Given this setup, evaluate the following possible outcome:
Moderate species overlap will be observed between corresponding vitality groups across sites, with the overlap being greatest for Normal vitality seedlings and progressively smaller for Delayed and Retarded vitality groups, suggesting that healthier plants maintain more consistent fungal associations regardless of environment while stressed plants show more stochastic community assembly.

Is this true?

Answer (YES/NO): NO